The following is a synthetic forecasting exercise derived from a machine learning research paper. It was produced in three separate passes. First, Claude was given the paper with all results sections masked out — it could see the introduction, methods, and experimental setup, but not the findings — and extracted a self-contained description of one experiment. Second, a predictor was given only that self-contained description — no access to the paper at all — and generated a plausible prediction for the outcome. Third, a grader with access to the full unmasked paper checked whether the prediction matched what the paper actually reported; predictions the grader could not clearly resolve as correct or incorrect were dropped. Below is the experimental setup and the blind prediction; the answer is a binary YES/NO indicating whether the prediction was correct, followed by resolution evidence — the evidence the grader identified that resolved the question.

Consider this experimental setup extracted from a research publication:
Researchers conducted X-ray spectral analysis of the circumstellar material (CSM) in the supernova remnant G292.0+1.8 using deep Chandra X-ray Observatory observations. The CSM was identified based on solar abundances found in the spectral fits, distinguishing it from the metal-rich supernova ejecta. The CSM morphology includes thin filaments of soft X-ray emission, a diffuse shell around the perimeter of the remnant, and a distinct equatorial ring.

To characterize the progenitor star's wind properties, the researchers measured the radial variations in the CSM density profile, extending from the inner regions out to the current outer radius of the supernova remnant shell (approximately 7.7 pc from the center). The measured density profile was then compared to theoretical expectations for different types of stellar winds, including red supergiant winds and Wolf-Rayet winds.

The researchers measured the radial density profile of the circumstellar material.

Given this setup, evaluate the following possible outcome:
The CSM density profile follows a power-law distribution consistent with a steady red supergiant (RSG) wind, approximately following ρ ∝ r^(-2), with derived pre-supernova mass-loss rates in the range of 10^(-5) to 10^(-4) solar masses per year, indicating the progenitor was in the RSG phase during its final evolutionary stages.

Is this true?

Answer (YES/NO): NO